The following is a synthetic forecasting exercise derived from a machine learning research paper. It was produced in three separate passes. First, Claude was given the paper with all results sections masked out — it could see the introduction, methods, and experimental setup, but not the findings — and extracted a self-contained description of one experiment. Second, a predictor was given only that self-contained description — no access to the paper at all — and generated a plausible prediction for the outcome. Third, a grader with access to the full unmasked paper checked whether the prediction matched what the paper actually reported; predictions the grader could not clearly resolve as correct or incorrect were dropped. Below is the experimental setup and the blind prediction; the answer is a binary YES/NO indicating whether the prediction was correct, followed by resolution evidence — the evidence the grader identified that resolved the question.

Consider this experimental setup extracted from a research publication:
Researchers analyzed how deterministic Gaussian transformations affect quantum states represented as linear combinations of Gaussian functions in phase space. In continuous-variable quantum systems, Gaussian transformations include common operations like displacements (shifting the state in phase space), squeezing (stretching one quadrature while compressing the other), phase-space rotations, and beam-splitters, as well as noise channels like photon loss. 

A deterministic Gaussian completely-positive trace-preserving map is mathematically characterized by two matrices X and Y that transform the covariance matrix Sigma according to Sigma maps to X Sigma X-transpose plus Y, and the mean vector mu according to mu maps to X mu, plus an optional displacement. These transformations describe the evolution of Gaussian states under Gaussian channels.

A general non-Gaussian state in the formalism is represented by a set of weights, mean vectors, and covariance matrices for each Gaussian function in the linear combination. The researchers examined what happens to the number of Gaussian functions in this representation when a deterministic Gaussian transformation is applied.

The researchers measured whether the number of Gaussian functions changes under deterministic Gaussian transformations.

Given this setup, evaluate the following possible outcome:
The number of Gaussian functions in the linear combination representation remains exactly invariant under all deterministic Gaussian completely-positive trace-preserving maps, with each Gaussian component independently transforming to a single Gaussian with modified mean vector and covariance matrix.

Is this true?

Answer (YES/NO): YES